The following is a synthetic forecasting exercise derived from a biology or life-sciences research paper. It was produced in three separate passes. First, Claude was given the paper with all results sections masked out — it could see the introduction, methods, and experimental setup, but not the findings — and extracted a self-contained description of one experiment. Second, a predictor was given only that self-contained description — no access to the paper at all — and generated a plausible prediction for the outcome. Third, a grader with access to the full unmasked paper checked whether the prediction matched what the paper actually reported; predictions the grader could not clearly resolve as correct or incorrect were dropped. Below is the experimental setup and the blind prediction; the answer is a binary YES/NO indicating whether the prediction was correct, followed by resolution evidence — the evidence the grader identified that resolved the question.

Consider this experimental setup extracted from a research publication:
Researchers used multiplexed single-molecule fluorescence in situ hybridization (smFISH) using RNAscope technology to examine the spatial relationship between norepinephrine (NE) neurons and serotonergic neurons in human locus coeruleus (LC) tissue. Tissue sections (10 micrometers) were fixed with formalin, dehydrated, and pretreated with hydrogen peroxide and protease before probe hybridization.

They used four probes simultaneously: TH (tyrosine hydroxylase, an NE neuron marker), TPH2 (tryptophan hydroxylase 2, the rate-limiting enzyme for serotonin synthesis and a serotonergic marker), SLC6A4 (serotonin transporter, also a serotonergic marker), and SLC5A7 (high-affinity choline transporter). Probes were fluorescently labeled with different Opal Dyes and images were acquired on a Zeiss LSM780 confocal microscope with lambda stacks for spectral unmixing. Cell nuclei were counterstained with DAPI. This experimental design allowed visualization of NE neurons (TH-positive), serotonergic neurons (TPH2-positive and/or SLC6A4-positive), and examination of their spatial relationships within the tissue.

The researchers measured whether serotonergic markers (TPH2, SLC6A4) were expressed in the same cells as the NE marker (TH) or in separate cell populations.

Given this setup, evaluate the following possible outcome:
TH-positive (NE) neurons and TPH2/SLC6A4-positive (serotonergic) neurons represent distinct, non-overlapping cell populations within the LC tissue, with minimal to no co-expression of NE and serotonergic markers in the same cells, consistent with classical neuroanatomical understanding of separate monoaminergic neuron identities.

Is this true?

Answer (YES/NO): YES